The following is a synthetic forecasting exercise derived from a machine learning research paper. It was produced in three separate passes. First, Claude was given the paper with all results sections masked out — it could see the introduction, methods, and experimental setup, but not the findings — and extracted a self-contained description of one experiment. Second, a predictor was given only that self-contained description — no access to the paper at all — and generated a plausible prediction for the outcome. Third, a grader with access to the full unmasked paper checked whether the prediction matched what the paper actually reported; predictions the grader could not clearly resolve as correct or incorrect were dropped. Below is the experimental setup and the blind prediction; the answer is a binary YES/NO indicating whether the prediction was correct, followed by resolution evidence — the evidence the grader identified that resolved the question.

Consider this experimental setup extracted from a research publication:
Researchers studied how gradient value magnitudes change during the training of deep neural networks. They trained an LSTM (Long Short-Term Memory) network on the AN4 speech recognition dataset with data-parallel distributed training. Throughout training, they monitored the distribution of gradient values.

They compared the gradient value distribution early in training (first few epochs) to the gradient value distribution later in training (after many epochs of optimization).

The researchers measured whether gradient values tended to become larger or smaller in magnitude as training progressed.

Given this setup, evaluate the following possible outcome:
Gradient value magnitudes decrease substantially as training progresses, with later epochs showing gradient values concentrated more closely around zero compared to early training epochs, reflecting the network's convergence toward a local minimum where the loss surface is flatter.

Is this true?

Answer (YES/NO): YES